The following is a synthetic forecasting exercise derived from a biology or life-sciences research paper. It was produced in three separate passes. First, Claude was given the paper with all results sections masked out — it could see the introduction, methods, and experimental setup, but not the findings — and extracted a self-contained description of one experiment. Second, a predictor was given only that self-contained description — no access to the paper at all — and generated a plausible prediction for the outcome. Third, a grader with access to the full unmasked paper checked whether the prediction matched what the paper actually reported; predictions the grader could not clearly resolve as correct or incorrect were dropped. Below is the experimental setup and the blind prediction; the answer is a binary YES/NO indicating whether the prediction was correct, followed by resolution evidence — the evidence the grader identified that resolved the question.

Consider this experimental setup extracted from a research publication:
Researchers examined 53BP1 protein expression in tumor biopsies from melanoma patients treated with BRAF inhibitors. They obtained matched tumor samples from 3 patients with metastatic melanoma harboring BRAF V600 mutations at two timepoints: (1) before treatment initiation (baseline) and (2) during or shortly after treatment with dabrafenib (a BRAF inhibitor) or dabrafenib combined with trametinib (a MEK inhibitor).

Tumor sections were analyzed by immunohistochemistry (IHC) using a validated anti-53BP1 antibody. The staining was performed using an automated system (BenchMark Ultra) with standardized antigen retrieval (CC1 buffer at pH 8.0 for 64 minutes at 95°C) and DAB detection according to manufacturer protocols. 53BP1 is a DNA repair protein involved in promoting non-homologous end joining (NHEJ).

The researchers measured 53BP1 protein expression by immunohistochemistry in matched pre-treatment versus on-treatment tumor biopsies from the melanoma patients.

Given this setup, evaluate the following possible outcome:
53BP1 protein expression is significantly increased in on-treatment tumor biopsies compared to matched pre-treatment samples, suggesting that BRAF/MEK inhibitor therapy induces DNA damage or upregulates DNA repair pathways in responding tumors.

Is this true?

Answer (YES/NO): NO